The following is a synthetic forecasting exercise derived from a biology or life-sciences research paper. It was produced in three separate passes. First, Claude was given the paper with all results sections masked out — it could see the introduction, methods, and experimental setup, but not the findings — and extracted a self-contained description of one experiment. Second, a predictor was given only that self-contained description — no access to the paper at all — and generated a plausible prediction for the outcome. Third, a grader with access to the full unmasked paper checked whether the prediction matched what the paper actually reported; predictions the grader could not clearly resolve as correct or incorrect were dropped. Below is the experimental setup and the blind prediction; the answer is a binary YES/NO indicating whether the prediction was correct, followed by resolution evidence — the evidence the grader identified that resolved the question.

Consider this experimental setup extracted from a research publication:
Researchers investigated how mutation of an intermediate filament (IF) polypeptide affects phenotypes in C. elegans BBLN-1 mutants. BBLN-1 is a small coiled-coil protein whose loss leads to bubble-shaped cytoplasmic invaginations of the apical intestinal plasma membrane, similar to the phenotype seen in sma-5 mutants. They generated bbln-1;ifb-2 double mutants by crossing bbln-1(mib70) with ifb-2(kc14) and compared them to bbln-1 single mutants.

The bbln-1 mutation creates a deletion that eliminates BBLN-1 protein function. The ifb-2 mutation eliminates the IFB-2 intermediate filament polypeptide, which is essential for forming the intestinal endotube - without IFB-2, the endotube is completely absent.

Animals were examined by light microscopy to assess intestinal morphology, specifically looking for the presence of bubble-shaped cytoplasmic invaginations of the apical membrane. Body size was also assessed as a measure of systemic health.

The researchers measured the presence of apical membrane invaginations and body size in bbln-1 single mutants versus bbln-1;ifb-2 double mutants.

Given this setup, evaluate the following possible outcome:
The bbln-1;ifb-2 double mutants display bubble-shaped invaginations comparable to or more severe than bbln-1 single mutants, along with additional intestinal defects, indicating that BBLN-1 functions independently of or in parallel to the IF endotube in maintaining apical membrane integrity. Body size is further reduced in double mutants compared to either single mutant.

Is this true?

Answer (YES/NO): NO